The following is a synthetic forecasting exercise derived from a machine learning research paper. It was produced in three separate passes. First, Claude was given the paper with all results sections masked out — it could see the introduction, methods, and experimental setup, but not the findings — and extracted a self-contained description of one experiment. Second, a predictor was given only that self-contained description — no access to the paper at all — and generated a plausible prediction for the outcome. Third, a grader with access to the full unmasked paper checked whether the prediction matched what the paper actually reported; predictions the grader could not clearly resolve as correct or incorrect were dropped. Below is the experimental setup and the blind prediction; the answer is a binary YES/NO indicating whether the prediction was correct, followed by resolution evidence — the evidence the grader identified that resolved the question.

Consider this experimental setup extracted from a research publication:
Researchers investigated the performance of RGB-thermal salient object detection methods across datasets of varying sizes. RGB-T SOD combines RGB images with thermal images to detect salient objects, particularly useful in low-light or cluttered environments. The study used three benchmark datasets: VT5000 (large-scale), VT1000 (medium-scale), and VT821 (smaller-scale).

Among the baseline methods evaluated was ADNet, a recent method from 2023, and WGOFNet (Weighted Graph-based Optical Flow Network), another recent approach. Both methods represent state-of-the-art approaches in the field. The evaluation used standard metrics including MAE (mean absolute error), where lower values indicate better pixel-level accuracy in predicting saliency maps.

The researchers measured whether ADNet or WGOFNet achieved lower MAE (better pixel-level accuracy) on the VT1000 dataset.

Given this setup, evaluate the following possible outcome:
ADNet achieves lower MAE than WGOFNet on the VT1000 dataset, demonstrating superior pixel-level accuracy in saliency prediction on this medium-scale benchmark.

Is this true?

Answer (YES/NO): YES